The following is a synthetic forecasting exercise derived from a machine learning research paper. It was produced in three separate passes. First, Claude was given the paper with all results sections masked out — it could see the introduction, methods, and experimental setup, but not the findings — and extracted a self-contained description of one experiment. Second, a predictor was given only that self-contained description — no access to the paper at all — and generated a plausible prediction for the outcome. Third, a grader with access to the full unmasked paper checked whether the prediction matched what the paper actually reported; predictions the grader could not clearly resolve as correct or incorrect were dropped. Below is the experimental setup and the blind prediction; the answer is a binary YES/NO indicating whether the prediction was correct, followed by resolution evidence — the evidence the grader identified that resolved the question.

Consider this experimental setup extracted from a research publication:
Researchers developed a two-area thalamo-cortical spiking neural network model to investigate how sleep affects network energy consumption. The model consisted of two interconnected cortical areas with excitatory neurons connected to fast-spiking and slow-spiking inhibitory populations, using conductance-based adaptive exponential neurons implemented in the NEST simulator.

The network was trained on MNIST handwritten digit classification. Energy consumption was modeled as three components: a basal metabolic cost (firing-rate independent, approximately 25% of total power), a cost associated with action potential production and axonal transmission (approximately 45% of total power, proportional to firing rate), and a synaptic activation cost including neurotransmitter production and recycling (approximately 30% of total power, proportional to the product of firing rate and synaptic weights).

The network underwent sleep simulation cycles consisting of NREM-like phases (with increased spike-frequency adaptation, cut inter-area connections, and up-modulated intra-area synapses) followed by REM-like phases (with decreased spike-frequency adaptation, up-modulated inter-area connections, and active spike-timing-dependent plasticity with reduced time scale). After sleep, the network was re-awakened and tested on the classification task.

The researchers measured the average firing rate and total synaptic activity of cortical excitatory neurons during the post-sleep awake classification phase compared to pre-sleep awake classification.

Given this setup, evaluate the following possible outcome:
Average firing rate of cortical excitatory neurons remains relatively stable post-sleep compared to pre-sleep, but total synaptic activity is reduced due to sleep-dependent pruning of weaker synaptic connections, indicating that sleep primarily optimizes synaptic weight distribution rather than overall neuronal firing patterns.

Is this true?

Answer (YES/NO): NO